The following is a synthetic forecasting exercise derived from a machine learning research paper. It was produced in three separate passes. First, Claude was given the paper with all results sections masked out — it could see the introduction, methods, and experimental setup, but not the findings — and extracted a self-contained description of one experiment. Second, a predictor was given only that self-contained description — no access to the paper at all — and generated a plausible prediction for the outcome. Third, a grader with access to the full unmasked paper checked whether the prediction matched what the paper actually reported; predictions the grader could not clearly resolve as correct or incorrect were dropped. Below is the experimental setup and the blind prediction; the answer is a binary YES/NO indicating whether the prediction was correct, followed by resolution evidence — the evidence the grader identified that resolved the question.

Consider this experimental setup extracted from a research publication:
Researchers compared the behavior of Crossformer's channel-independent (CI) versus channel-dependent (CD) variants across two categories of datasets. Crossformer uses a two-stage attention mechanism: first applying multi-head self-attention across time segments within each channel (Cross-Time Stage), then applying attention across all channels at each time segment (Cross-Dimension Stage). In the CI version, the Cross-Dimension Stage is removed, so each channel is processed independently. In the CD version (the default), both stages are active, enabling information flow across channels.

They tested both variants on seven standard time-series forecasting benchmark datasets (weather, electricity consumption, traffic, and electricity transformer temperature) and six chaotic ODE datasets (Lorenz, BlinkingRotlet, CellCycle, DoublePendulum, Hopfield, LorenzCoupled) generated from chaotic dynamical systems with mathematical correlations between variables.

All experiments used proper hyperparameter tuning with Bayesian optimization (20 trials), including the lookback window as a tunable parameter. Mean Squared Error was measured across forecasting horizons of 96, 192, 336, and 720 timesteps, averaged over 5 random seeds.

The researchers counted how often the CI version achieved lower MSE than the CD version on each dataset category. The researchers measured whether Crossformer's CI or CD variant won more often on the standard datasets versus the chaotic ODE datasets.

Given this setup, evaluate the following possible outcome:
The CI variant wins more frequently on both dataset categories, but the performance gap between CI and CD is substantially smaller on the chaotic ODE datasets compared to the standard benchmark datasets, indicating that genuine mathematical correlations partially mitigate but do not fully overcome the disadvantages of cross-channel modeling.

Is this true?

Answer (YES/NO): NO